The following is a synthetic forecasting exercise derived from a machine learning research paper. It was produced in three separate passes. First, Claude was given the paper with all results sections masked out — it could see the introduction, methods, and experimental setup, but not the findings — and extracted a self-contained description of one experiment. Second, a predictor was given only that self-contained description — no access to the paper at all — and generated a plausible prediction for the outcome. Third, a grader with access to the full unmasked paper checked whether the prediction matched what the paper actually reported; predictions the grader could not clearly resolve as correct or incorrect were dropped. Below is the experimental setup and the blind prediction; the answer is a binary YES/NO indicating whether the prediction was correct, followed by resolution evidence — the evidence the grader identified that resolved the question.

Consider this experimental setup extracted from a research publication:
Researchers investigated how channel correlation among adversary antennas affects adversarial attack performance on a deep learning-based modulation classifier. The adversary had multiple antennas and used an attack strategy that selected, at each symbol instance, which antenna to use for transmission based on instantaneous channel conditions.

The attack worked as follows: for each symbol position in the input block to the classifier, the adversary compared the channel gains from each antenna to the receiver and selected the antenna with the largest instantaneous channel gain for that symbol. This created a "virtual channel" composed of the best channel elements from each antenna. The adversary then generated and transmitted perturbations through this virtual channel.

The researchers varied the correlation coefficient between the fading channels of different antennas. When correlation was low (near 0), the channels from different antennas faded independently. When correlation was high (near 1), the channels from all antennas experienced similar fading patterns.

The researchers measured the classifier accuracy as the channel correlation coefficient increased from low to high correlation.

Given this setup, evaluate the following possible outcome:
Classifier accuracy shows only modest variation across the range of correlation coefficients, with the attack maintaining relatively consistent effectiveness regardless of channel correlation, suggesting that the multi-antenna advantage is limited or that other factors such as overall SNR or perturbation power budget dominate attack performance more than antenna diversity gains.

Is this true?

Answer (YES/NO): YES